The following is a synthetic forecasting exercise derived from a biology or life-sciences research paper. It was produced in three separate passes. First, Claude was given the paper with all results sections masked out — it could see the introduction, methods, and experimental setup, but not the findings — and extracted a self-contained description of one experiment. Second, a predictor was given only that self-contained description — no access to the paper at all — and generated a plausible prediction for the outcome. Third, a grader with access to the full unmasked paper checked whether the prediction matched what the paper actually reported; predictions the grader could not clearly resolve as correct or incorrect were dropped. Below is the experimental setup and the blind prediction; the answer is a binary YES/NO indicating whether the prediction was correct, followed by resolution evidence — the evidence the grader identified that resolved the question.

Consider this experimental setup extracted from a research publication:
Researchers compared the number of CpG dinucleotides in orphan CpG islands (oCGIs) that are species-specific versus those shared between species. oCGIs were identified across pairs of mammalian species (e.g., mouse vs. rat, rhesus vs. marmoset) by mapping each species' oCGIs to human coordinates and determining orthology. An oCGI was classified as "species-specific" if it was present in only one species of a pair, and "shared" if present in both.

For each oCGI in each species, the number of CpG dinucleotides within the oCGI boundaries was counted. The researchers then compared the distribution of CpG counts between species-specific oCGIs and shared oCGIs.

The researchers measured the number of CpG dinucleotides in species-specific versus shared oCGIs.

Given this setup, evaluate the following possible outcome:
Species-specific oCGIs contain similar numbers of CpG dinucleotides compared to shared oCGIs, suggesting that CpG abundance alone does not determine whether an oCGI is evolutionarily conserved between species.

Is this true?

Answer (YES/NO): NO